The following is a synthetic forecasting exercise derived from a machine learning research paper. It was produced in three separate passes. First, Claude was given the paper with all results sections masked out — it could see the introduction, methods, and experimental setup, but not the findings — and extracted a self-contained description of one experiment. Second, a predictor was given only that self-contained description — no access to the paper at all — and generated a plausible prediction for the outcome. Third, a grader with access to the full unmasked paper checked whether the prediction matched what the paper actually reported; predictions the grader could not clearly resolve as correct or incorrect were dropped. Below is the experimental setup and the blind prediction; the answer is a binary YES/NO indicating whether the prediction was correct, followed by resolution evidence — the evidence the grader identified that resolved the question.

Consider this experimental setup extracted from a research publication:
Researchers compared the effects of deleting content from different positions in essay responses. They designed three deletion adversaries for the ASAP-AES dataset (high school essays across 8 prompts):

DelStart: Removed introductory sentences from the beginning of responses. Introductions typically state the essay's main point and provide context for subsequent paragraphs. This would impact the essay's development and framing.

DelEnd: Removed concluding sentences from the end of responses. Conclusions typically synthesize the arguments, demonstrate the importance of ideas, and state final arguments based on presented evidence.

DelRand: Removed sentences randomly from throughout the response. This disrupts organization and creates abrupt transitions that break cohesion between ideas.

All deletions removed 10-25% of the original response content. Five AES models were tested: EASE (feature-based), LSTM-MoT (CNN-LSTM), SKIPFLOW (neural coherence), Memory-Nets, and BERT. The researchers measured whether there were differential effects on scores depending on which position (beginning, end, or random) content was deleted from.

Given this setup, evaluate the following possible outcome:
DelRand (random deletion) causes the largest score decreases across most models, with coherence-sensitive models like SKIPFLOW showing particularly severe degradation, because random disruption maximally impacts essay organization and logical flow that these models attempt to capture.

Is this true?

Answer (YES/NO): NO